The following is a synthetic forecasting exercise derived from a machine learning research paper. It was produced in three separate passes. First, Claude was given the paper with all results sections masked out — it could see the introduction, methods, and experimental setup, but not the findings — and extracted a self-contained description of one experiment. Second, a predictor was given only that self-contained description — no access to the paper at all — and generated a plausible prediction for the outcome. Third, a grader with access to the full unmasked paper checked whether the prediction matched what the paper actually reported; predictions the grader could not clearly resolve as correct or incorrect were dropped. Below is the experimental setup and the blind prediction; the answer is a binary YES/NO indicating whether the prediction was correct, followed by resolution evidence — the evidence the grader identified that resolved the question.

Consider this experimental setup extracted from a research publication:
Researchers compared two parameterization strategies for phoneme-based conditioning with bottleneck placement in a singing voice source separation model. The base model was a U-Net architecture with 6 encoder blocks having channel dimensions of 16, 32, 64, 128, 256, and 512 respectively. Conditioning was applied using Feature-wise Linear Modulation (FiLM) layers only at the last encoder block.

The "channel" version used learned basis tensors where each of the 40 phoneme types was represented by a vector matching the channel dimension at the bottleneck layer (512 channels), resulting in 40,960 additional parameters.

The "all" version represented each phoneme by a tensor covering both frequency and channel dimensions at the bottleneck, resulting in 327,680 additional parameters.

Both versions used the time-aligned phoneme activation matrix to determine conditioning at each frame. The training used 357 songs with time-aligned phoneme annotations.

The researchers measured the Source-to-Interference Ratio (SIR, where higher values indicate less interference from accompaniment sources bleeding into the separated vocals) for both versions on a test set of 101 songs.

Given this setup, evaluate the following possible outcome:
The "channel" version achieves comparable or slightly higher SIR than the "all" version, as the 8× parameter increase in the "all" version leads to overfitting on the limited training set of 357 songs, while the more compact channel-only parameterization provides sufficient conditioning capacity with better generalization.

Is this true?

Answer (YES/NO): YES